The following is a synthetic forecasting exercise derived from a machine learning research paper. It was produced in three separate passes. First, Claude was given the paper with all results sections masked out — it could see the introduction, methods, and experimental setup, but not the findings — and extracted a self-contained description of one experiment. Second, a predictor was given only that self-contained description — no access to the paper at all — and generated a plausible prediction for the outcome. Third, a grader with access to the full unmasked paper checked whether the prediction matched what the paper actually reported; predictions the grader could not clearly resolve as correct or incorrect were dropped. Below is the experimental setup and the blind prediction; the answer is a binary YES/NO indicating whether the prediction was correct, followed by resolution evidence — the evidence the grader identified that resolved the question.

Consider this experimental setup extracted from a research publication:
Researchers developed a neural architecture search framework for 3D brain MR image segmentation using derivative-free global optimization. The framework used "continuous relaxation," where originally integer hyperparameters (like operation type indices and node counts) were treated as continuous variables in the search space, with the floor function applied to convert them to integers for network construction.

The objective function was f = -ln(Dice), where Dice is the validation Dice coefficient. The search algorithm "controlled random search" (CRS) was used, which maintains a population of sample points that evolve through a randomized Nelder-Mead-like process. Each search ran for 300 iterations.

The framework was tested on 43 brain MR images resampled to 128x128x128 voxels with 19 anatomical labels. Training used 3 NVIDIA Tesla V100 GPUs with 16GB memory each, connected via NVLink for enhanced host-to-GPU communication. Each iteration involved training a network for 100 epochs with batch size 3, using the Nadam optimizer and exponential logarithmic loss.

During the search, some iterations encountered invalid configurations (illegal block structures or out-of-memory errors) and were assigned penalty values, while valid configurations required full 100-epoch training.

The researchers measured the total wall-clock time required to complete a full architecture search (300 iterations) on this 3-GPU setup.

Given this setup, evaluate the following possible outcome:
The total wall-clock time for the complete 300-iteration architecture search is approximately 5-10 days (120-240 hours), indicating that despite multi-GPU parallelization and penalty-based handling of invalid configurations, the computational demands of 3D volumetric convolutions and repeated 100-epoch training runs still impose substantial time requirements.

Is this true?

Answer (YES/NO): NO